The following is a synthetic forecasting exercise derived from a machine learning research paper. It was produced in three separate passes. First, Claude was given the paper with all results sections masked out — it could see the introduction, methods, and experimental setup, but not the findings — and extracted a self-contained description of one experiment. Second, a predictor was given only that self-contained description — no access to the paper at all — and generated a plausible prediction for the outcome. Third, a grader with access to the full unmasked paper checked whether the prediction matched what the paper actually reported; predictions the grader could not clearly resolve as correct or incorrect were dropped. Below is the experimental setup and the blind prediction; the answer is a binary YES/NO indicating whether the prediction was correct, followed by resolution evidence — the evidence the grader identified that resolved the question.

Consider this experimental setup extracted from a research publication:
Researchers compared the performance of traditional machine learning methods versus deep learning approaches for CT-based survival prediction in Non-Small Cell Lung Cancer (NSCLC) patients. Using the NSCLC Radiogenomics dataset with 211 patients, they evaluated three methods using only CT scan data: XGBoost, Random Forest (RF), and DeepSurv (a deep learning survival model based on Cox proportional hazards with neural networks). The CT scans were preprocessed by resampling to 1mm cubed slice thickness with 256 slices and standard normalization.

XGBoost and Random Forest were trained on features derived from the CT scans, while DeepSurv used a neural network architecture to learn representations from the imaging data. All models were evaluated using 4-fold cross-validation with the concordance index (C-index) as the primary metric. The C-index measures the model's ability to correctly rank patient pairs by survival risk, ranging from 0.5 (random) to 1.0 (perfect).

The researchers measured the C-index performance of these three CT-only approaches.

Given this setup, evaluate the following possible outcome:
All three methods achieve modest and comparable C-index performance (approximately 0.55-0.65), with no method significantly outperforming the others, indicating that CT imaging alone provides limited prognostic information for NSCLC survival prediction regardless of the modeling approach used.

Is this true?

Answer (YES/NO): NO